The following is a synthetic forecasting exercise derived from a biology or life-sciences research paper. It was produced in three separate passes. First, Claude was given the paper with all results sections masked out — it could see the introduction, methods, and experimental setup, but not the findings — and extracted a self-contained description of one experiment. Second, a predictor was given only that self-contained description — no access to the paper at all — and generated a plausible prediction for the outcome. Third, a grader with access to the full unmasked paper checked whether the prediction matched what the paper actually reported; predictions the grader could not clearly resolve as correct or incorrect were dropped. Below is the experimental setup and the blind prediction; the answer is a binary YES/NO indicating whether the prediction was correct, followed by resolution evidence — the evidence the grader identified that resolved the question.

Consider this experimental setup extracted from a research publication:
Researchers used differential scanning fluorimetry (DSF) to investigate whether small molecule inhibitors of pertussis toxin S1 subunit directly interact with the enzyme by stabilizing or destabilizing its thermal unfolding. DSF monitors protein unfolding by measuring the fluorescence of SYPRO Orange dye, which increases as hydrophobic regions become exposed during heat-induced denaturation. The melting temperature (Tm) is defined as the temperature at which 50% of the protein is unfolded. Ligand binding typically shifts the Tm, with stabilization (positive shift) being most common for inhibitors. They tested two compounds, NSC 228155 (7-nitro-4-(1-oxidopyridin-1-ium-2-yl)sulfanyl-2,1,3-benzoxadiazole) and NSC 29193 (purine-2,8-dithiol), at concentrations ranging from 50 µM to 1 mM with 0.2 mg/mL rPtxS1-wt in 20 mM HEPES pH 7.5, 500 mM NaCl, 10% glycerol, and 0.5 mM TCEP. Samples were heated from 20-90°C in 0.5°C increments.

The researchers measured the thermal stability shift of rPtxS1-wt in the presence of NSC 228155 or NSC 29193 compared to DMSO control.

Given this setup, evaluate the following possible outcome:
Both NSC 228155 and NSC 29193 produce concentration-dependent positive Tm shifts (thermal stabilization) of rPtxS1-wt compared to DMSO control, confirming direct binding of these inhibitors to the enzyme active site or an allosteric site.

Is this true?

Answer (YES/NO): NO